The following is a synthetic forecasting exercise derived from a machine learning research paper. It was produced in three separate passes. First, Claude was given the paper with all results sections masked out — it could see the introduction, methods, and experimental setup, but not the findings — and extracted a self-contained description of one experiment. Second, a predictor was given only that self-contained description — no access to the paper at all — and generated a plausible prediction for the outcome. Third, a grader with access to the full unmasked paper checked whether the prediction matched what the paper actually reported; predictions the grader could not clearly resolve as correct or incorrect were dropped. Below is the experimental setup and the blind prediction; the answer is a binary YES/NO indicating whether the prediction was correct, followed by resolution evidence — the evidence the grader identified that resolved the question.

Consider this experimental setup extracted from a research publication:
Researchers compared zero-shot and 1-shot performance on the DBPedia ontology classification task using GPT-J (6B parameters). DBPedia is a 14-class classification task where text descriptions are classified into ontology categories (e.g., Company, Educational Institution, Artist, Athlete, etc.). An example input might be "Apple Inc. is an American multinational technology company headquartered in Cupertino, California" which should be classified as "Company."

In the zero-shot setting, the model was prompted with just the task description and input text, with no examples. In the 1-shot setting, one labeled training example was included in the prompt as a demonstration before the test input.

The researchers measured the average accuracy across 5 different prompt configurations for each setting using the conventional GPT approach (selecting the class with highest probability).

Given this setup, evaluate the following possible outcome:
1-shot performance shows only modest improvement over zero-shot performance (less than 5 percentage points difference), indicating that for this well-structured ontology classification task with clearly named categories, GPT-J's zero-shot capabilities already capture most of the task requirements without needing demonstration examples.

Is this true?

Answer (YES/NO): NO